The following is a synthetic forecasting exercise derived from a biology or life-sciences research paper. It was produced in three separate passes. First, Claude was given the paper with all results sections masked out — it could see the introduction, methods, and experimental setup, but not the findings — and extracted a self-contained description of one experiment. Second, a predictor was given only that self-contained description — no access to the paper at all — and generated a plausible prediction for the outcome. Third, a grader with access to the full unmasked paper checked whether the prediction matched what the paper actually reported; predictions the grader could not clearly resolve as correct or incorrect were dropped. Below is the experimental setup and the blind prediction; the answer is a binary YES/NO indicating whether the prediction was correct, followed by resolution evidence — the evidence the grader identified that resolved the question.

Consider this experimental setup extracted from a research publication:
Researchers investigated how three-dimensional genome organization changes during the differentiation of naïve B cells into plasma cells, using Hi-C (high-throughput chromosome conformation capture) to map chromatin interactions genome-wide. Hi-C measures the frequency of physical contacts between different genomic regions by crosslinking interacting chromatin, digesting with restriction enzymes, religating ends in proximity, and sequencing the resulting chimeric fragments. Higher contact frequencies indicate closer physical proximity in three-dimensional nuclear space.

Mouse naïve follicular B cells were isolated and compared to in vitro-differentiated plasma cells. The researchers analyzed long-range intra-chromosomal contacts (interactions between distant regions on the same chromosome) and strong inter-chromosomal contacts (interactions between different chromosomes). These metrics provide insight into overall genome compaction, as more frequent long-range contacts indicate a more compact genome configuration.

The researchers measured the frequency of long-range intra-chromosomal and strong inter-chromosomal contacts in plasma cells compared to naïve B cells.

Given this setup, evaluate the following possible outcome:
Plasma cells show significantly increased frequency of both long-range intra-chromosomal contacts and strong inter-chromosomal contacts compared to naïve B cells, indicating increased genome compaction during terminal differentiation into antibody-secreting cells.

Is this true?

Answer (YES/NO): NO